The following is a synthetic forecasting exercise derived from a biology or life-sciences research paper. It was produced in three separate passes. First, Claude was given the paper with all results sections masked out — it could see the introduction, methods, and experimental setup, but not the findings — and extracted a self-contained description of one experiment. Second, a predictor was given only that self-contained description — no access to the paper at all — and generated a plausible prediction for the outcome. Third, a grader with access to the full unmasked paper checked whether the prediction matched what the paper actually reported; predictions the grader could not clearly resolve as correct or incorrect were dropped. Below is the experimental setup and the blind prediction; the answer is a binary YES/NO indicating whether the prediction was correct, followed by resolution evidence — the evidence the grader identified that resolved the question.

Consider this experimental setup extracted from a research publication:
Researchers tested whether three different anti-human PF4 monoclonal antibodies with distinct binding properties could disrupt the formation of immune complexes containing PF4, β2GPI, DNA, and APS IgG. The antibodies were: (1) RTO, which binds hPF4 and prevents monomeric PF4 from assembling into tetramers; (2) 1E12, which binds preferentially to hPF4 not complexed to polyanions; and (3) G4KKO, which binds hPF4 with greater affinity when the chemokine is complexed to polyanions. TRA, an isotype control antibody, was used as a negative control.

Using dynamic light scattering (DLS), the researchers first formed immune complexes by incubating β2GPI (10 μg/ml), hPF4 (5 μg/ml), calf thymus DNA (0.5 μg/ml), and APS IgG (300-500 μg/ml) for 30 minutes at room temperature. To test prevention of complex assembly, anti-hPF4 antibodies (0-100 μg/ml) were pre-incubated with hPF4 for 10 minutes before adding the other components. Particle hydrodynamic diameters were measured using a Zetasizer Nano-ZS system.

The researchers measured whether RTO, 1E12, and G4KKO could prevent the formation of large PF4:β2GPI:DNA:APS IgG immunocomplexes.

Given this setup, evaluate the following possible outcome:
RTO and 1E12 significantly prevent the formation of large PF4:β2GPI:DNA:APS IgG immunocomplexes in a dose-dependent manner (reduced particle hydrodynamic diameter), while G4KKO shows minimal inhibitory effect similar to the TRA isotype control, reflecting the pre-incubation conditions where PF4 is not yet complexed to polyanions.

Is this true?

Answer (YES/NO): NO